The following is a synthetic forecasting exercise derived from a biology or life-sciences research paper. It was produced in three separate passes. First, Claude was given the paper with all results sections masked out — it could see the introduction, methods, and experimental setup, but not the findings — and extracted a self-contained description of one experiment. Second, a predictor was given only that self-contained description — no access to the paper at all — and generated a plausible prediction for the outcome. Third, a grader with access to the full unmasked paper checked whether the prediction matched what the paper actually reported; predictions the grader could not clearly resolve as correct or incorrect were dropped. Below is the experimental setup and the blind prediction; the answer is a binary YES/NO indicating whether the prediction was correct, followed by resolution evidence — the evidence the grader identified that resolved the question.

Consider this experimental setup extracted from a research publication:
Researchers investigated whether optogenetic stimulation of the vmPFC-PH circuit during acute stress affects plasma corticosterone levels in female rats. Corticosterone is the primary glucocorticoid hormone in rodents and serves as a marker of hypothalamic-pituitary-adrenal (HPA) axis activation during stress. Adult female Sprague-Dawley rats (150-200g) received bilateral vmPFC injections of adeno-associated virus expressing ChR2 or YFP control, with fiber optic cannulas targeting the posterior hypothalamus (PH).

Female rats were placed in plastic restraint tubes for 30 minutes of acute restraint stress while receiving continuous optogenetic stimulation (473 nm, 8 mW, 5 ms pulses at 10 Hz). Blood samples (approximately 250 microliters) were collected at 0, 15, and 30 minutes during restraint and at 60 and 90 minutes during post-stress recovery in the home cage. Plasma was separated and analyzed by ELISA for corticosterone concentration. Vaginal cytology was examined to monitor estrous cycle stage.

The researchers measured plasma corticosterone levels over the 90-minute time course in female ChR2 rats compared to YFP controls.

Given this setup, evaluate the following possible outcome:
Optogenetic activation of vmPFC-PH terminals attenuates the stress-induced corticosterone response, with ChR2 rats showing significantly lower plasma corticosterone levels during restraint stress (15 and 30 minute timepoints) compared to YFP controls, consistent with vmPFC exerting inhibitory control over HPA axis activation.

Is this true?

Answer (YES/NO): NO